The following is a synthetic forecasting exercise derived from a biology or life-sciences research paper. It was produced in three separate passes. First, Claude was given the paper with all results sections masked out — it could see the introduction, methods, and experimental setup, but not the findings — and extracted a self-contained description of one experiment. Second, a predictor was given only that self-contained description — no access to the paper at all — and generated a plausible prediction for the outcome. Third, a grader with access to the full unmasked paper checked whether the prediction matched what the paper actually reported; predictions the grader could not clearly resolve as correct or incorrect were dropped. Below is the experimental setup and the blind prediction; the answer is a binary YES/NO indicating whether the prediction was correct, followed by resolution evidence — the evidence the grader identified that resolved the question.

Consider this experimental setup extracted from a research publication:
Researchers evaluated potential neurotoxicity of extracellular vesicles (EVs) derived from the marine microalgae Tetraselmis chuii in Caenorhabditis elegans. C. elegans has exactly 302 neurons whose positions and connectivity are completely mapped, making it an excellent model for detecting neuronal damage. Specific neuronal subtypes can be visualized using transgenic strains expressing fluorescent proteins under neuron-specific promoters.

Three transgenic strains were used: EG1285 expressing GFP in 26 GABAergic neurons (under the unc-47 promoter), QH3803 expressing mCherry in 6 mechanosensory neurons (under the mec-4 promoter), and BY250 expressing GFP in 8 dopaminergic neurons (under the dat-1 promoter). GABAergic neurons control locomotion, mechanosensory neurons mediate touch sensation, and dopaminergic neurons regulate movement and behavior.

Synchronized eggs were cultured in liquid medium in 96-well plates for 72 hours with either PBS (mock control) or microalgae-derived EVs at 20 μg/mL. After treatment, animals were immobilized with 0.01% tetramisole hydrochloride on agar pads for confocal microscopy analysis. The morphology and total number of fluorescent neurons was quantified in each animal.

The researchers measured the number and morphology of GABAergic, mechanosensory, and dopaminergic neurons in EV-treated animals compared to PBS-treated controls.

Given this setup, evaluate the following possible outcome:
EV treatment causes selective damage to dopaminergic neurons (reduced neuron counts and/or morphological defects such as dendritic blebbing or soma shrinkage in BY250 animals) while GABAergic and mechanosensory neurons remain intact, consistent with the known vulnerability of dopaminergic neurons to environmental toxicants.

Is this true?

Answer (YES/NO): NO